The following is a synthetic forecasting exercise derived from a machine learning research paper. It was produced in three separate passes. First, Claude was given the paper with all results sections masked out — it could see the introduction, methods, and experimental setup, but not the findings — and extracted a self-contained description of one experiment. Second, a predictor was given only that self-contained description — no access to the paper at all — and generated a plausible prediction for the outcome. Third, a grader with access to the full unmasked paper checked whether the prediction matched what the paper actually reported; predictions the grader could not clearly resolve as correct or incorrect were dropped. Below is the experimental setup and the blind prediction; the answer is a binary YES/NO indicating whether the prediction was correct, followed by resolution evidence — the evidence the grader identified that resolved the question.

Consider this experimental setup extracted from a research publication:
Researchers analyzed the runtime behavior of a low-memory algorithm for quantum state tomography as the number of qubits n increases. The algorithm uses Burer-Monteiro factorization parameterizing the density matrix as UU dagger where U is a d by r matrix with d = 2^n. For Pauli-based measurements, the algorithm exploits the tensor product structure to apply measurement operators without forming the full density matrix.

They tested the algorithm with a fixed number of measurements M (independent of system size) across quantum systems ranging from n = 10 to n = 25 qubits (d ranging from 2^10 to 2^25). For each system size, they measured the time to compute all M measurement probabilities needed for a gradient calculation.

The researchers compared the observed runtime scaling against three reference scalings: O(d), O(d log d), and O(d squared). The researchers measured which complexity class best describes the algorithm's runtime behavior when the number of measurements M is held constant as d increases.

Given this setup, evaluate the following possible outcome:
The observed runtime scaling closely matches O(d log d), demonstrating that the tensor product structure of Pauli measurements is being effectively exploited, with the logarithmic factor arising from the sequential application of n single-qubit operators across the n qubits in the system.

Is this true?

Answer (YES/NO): YES